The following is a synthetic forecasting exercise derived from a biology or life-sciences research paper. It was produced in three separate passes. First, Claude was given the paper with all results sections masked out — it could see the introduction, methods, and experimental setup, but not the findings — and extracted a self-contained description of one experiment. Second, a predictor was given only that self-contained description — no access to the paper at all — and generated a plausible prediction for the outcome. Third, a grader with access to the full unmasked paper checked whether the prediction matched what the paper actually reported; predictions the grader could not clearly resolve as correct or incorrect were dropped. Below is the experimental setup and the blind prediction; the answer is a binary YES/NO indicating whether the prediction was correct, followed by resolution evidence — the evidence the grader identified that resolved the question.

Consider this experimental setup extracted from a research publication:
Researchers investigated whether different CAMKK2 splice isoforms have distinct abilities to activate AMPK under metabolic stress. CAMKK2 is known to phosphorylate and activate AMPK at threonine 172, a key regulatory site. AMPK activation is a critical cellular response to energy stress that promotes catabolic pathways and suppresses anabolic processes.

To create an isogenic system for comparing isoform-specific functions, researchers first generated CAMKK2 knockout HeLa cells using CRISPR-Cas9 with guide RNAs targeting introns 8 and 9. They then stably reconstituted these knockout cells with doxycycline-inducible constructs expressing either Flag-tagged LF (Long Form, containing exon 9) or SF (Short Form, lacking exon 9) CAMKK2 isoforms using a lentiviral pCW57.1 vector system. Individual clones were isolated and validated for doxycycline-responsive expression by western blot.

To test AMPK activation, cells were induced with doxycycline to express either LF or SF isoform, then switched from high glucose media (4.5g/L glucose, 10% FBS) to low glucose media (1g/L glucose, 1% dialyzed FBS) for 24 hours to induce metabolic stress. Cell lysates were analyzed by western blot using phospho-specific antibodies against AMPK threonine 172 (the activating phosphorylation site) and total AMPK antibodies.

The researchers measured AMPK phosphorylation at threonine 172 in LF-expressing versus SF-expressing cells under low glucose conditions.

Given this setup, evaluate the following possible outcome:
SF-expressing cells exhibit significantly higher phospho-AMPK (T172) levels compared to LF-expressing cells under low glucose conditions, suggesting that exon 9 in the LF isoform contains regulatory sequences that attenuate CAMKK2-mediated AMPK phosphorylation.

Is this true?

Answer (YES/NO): YES